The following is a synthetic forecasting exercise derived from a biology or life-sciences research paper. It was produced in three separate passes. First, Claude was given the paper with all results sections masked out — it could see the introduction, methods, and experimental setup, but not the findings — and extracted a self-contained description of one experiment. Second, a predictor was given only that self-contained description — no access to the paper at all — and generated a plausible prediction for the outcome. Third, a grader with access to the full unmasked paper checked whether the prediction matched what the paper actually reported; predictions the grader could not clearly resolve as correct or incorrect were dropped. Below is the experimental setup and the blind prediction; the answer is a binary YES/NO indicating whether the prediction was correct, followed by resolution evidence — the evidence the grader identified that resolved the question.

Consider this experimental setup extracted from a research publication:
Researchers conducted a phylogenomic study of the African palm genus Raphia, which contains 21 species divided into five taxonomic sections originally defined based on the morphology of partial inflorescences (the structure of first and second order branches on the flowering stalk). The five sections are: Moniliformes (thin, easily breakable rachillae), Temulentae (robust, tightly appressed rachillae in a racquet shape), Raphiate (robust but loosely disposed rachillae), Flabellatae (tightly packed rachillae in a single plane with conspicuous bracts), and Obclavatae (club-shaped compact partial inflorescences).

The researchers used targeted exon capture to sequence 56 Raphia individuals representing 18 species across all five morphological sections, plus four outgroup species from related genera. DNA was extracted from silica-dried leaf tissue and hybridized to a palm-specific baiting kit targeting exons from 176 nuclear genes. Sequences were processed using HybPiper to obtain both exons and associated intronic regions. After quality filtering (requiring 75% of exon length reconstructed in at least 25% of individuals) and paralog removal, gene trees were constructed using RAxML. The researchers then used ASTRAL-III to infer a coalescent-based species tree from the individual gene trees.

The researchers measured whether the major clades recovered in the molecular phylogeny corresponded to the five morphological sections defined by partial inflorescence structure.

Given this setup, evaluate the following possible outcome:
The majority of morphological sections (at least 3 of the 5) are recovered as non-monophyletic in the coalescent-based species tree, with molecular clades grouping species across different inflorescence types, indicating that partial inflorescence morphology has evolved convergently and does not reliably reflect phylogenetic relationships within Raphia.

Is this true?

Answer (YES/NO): NO